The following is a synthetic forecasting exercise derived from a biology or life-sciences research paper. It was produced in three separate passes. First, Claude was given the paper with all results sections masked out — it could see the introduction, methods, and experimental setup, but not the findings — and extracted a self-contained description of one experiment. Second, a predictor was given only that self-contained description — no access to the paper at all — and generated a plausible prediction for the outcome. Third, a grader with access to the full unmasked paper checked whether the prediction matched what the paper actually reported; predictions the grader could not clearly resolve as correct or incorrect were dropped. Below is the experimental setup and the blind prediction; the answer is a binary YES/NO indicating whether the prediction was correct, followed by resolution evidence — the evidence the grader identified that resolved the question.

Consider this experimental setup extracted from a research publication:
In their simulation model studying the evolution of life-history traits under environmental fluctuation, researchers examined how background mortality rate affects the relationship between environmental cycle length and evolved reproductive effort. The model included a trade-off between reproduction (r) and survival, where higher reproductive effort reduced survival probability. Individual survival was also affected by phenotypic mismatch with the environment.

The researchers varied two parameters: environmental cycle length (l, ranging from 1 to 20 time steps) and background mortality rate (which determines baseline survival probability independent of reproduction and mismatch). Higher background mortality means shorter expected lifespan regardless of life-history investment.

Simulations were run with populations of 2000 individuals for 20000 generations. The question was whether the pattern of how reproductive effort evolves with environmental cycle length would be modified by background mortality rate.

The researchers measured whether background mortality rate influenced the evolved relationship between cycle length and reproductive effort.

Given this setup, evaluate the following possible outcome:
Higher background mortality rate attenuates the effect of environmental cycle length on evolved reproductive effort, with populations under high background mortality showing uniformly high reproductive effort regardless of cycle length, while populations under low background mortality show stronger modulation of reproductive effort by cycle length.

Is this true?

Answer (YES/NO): NO